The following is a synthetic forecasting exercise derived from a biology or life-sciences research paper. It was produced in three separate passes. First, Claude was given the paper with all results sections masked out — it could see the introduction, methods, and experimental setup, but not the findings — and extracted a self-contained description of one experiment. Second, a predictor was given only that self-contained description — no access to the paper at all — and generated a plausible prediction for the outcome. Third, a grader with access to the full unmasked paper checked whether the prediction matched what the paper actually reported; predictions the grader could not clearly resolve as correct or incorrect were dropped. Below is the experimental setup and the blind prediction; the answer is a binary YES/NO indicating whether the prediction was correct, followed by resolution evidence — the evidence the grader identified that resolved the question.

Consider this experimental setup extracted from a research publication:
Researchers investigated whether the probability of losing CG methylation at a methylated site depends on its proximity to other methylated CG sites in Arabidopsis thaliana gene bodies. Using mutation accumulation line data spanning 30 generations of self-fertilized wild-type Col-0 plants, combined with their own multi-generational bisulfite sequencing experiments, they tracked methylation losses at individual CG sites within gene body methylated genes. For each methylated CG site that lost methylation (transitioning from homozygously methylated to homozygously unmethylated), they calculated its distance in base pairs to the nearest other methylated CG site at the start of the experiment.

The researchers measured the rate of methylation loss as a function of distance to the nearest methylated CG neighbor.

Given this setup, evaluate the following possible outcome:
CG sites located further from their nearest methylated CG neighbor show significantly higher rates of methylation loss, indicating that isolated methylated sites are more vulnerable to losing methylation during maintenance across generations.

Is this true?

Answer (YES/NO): YES